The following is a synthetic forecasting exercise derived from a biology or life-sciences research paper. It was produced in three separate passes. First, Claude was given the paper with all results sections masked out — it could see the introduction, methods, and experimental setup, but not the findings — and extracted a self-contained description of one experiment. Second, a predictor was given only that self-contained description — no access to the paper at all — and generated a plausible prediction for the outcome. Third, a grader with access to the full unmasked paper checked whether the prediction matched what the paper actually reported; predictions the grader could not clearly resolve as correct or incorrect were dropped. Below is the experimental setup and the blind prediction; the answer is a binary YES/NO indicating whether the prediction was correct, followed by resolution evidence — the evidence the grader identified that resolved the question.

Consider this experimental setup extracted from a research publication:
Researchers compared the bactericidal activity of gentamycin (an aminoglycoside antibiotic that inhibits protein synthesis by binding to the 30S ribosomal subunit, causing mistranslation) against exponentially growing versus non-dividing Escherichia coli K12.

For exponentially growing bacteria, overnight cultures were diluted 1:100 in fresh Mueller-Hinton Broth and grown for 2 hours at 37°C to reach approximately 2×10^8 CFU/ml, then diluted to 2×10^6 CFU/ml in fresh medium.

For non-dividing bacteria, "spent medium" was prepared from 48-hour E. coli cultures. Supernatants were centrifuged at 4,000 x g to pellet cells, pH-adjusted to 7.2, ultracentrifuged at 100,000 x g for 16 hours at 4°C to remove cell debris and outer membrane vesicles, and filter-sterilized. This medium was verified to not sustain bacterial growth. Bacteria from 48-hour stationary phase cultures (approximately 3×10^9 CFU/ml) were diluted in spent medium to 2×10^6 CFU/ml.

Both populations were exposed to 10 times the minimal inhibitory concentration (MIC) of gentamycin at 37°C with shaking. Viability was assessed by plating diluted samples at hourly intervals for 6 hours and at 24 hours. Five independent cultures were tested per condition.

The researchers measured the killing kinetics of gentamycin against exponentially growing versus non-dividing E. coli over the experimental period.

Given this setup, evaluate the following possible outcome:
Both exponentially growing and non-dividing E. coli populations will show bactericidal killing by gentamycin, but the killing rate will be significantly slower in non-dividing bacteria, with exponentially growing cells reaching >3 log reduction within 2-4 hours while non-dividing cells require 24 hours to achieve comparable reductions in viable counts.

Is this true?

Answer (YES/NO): NO